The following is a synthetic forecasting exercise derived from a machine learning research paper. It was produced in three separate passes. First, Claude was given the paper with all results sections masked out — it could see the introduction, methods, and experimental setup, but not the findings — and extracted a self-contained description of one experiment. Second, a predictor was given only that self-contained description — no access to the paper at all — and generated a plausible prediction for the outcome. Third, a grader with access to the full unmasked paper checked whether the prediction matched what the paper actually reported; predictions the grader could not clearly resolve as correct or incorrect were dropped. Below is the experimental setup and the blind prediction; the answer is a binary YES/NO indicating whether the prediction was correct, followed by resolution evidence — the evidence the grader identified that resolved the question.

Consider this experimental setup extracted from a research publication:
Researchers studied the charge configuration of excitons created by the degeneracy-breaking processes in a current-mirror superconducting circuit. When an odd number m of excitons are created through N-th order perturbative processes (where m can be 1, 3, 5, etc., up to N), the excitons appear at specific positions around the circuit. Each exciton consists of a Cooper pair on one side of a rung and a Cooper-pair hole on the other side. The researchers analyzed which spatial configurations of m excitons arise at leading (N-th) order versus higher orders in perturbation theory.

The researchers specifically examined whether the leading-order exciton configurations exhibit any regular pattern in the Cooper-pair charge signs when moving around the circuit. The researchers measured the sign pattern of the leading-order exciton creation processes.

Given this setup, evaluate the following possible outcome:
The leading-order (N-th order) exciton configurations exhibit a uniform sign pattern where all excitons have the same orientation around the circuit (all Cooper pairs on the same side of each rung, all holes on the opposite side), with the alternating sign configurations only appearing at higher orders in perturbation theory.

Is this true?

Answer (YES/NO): NO